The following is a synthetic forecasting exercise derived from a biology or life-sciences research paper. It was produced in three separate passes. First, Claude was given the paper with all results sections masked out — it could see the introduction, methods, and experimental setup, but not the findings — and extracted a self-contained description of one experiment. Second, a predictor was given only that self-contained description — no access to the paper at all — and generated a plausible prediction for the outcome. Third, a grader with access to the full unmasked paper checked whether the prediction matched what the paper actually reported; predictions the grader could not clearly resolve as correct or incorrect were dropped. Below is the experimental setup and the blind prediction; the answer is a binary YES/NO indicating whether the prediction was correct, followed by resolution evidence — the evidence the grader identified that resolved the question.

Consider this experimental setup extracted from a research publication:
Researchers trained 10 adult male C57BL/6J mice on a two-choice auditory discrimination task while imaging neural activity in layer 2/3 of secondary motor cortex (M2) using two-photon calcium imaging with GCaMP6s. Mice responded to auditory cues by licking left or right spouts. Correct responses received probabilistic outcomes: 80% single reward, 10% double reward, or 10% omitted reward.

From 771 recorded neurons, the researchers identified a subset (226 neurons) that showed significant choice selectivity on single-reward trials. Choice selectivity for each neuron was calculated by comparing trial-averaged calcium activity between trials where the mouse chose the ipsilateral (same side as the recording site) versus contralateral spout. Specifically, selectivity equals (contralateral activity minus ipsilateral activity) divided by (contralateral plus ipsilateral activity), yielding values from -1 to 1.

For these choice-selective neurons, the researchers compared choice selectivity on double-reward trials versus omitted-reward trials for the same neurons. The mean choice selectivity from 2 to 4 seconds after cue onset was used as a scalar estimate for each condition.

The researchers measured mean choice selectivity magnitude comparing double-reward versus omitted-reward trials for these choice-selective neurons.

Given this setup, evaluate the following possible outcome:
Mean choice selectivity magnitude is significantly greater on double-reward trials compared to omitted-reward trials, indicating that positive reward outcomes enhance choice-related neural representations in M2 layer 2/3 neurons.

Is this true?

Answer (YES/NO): YES